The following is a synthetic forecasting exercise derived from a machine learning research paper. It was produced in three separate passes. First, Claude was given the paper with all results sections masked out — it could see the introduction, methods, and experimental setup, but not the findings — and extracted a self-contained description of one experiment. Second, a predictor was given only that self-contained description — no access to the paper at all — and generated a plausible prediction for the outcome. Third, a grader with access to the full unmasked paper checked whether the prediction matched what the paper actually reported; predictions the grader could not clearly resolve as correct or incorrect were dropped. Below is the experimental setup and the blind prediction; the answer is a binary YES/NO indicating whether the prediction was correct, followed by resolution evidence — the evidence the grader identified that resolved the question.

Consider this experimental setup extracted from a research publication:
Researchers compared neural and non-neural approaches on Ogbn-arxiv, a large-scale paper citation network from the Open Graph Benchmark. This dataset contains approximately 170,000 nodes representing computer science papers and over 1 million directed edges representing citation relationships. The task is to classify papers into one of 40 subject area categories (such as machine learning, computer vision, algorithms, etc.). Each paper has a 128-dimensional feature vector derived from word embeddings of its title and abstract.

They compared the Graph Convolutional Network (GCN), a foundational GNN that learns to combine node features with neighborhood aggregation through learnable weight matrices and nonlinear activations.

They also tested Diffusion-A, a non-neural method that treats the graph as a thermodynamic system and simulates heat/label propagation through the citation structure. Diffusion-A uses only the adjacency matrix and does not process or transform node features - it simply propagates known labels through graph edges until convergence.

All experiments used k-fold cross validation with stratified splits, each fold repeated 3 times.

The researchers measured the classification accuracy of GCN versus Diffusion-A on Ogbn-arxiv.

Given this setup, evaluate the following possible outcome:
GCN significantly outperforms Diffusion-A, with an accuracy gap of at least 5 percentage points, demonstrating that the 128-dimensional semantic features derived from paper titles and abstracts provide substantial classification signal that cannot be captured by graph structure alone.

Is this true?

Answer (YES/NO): NO